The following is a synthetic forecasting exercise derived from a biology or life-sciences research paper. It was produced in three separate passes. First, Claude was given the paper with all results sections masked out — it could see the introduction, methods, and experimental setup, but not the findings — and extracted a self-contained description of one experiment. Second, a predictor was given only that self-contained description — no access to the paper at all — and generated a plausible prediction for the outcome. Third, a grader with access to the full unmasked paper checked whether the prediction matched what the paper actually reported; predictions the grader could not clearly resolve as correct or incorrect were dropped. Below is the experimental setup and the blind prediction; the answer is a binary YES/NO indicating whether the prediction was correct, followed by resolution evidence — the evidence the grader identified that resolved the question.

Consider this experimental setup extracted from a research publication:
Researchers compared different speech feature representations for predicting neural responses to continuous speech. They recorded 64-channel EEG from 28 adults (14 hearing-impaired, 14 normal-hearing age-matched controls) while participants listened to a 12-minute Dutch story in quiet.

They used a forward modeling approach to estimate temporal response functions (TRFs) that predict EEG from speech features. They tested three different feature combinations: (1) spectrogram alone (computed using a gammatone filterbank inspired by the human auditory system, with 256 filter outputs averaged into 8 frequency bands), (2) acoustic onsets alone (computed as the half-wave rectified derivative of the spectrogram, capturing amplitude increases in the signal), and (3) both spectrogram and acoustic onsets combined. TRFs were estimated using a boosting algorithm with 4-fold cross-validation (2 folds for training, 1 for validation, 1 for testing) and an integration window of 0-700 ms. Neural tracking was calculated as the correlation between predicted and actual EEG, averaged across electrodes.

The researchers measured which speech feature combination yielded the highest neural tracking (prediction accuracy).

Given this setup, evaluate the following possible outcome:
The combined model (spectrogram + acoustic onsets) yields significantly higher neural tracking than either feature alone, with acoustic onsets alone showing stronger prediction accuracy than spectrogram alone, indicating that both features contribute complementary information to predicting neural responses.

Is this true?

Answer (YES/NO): YES